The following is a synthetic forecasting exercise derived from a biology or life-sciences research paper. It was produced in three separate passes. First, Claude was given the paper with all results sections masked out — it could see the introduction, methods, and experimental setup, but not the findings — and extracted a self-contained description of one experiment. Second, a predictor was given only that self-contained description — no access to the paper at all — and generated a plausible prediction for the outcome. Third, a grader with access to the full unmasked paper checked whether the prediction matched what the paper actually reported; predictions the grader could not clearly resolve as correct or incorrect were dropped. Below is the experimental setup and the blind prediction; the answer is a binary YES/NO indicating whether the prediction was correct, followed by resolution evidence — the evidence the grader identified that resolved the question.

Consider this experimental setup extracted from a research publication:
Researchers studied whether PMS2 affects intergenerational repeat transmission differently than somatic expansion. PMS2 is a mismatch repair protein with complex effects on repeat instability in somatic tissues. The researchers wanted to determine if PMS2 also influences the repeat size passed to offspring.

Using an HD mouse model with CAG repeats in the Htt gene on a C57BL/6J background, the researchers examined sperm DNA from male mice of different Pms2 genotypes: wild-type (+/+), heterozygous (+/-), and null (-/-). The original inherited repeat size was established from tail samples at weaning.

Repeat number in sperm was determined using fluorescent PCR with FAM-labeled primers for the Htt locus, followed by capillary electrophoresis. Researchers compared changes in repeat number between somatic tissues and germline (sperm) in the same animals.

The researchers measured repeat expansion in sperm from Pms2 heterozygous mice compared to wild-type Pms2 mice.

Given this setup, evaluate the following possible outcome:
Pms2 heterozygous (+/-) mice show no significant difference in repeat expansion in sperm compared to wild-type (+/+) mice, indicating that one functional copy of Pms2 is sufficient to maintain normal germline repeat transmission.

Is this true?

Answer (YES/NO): NO